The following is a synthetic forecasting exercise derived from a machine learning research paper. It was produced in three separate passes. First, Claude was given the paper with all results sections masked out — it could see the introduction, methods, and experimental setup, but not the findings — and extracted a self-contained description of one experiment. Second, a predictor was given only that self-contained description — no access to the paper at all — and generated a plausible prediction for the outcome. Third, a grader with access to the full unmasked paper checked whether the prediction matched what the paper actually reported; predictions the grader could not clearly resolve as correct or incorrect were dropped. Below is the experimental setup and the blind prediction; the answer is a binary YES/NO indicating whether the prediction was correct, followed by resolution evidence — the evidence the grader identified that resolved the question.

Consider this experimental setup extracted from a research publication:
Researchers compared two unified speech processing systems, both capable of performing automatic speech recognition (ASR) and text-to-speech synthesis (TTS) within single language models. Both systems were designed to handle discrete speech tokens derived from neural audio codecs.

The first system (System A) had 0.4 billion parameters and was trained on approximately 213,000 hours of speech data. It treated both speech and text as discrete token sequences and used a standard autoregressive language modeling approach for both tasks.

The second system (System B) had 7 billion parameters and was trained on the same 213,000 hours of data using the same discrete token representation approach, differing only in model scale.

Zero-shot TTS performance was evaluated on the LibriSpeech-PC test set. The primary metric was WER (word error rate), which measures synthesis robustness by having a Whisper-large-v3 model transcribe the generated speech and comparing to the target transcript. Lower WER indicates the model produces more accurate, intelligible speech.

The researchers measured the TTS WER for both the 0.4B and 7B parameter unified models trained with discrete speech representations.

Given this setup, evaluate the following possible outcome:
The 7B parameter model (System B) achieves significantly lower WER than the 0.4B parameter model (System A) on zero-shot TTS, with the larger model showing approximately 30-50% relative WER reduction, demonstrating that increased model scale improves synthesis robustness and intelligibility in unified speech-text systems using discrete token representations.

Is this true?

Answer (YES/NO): NO